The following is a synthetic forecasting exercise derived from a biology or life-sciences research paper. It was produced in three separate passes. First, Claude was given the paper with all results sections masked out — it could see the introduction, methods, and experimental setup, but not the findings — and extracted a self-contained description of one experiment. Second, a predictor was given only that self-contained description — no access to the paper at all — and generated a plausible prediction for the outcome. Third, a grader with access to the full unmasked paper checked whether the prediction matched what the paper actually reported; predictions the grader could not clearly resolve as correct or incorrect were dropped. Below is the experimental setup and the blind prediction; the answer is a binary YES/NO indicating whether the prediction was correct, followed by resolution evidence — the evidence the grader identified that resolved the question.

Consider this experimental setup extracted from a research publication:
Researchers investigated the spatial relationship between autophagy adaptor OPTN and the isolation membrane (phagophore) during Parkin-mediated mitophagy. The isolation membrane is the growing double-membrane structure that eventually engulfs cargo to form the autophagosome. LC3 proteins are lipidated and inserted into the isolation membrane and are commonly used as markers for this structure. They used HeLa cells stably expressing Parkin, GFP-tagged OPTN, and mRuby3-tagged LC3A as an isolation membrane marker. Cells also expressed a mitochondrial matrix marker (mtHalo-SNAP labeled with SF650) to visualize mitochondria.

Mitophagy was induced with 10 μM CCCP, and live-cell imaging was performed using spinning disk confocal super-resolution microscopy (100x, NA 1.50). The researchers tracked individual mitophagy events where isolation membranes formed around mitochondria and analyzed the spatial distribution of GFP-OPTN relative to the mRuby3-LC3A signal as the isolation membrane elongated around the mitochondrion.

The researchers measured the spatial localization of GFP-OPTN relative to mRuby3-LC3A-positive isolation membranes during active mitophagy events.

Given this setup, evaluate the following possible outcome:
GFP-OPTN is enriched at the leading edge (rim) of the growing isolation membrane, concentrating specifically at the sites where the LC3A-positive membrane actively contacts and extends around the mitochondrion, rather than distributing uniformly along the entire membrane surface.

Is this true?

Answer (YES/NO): NO